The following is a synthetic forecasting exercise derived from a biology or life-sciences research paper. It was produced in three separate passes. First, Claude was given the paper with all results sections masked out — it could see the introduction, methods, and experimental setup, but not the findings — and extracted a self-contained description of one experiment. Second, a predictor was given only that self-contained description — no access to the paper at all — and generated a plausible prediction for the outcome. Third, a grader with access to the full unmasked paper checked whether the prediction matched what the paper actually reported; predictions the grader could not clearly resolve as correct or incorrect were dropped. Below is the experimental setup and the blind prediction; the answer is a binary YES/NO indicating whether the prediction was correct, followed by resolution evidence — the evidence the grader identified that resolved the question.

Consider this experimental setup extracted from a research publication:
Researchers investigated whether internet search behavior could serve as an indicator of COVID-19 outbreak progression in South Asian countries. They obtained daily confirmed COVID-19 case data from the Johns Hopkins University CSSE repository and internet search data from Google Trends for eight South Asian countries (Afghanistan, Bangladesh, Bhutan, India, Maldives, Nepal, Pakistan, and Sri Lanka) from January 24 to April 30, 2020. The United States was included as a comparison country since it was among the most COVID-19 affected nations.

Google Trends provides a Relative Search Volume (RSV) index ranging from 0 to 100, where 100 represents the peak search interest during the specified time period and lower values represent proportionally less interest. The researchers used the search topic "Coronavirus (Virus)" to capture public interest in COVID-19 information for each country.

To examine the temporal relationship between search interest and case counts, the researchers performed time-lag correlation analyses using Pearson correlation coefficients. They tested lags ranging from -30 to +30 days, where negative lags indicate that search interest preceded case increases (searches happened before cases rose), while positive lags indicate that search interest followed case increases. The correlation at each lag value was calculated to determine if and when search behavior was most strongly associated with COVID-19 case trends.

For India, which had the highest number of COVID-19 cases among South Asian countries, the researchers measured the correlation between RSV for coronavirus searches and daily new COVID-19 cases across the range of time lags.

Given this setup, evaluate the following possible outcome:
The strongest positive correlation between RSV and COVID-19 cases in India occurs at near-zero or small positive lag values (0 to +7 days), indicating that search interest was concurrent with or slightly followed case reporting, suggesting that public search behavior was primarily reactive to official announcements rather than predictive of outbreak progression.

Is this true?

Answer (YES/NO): NO